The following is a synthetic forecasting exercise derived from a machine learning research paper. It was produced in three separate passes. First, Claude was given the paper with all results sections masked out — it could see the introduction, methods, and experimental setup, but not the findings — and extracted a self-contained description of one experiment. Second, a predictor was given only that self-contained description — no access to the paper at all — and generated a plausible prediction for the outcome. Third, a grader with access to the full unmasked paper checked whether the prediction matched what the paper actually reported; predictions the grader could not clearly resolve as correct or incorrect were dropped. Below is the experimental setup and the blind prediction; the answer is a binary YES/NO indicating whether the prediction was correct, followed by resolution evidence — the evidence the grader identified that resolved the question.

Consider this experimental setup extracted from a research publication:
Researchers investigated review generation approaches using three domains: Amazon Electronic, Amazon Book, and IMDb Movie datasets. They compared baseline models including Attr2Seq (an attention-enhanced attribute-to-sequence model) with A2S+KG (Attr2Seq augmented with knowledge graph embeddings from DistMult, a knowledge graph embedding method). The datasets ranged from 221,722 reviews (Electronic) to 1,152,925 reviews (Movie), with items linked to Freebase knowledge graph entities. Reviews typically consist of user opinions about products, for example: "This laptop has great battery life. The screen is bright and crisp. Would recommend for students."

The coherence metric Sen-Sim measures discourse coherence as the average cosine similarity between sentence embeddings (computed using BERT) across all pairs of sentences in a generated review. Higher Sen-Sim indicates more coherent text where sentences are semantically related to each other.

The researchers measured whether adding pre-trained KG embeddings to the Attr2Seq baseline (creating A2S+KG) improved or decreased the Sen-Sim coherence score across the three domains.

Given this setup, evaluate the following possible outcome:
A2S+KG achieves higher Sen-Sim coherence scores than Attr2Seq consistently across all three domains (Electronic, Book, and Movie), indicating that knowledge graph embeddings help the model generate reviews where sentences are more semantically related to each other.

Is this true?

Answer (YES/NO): NO